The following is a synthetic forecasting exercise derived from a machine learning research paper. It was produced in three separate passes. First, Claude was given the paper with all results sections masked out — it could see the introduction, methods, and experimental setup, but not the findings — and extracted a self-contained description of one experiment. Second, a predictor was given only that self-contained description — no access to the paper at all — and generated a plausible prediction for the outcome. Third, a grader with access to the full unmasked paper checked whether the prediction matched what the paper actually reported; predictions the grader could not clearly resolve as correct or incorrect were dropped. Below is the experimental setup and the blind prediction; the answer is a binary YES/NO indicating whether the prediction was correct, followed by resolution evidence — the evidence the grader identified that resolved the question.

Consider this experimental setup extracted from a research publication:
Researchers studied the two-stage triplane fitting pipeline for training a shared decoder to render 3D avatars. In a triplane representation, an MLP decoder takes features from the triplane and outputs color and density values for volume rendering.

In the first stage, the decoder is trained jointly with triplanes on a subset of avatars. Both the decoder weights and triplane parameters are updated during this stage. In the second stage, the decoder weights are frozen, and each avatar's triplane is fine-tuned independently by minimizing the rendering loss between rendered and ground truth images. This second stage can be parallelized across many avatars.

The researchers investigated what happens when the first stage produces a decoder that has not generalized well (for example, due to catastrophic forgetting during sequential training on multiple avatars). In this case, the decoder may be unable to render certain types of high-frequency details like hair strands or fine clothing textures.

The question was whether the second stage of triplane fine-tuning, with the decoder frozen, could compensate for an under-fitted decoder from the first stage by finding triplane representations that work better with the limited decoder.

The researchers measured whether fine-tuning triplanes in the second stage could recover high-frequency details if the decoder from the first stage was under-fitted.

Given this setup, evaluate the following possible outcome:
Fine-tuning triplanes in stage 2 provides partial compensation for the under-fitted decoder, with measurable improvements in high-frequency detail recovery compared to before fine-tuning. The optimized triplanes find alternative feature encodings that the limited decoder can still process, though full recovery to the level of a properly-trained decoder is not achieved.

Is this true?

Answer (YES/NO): NO